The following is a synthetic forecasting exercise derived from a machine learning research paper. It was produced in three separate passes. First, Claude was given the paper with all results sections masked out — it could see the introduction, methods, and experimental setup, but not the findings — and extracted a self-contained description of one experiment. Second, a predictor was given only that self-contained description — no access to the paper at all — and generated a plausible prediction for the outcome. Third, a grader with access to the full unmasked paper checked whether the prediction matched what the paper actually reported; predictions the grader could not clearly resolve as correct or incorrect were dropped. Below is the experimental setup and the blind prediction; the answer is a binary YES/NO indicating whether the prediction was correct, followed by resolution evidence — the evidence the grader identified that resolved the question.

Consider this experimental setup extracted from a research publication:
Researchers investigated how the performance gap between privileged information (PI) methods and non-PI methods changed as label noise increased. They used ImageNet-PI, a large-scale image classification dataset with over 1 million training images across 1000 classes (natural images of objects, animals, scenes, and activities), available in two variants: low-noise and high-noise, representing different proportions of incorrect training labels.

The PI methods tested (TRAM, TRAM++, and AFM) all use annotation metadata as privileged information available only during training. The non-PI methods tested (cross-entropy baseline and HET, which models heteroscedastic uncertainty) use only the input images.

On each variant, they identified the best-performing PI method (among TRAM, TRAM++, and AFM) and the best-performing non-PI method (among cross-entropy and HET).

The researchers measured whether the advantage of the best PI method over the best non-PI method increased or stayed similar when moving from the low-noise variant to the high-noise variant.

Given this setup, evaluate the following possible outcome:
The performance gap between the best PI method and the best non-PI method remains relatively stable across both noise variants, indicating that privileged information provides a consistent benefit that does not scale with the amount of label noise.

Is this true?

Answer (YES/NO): NO